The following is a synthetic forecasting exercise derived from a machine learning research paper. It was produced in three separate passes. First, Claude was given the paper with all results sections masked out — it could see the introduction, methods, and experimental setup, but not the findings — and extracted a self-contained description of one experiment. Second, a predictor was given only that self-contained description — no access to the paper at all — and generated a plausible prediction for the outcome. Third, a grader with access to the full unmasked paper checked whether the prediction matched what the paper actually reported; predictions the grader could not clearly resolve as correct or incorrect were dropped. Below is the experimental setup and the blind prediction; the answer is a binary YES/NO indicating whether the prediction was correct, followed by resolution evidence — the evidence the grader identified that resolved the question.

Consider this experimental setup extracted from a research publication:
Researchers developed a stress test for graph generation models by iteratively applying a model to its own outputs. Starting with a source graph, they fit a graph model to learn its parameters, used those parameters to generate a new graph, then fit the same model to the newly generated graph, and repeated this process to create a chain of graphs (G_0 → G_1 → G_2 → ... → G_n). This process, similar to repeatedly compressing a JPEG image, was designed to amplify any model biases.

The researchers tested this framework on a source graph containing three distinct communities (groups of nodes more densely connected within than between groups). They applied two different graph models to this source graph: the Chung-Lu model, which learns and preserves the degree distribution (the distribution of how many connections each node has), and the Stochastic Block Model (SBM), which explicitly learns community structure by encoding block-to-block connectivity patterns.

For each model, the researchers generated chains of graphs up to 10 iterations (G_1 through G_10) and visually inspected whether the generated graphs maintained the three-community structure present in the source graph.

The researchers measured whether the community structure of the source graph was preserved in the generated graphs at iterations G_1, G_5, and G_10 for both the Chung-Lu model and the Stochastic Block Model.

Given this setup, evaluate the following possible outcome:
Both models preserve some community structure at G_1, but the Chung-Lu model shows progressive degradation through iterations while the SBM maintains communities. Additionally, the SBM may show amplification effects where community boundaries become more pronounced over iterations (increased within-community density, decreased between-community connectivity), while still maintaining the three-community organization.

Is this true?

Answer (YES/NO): NO